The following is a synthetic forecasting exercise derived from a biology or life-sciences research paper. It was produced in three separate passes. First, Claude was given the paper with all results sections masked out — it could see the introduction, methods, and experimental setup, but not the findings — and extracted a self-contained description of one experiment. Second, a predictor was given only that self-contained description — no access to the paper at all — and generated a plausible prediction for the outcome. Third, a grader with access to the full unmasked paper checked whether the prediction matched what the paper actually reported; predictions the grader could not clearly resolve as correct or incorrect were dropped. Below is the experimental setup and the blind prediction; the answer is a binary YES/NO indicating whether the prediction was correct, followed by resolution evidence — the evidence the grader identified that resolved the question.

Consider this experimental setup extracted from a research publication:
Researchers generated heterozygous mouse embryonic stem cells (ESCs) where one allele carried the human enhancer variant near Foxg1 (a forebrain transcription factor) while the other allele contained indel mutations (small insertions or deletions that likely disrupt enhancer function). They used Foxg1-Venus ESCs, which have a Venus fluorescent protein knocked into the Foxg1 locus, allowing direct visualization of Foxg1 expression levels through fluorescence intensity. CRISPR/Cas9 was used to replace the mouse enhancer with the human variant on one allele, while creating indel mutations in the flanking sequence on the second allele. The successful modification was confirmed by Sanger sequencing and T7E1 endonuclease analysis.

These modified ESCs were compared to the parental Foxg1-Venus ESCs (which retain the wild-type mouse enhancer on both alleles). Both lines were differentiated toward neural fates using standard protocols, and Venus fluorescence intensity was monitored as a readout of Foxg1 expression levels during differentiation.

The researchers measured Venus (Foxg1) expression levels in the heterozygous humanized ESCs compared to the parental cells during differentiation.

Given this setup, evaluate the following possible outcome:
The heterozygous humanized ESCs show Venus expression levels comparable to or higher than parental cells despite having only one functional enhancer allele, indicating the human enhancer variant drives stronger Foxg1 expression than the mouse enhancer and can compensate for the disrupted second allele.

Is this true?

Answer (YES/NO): NO